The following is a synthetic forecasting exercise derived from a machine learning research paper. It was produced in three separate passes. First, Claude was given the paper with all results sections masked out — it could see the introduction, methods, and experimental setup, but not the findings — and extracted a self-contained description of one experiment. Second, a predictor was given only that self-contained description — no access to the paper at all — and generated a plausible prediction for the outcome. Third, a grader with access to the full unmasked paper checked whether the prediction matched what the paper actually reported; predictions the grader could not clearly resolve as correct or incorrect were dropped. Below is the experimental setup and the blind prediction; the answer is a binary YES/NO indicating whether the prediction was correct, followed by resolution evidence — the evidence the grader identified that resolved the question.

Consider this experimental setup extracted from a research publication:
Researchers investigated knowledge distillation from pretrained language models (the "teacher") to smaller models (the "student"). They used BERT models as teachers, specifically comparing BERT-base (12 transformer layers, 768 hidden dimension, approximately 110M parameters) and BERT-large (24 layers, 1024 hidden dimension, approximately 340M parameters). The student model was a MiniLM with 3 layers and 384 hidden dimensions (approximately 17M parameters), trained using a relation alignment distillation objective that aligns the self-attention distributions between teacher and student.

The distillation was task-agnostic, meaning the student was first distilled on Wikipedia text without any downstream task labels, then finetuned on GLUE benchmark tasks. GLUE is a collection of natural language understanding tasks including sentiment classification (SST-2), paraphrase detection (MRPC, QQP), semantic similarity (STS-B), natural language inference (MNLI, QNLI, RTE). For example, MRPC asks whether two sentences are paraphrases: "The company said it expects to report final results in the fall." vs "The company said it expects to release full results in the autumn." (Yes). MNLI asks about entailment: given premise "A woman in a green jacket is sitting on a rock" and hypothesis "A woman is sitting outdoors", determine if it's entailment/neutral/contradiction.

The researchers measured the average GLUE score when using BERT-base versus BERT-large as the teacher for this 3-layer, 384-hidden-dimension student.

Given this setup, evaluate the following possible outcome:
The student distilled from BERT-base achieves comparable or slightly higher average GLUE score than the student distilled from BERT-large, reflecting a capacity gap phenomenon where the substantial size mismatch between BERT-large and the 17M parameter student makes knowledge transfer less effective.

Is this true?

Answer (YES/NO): YES